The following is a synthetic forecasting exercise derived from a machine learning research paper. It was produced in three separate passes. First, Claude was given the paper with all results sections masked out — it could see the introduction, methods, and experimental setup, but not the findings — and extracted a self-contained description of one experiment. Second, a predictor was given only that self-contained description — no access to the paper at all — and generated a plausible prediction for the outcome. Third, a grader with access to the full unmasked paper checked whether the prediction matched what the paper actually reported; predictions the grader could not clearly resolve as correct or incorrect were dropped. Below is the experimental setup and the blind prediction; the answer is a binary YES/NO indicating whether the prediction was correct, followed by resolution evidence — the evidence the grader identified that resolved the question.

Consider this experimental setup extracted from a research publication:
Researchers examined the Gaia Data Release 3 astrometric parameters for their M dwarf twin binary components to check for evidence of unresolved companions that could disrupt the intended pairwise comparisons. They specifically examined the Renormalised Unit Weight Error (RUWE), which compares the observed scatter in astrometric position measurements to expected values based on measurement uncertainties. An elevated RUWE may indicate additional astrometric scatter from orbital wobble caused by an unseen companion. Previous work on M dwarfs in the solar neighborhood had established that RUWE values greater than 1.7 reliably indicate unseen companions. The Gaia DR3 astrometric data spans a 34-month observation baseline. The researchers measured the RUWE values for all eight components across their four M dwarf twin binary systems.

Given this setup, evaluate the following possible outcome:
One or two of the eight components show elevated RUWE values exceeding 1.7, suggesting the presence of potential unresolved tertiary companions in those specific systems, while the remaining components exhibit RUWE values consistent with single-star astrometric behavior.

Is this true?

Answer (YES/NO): NO